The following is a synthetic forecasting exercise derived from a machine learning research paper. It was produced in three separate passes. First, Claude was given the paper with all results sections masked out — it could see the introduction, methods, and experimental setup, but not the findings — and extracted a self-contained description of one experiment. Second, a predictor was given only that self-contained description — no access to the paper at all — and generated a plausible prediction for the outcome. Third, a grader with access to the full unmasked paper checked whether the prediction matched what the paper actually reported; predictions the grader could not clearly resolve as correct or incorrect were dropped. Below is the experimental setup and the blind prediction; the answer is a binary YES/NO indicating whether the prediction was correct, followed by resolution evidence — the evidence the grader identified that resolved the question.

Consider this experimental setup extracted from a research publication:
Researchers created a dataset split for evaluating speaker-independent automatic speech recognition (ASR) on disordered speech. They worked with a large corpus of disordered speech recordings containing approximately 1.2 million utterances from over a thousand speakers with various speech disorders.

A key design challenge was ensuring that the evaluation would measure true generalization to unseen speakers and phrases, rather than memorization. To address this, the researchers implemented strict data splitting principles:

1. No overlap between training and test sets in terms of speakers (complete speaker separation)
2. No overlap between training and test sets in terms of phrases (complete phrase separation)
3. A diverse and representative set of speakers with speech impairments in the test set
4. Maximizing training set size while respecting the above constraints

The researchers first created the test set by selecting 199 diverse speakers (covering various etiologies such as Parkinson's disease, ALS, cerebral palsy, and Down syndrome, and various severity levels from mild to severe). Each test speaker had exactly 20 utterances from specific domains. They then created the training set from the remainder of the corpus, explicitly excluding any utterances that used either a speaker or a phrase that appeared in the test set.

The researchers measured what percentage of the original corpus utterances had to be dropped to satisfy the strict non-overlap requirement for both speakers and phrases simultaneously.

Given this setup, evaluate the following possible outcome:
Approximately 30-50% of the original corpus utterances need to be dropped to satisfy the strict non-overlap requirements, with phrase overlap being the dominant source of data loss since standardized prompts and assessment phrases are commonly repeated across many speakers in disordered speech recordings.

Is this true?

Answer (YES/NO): NO